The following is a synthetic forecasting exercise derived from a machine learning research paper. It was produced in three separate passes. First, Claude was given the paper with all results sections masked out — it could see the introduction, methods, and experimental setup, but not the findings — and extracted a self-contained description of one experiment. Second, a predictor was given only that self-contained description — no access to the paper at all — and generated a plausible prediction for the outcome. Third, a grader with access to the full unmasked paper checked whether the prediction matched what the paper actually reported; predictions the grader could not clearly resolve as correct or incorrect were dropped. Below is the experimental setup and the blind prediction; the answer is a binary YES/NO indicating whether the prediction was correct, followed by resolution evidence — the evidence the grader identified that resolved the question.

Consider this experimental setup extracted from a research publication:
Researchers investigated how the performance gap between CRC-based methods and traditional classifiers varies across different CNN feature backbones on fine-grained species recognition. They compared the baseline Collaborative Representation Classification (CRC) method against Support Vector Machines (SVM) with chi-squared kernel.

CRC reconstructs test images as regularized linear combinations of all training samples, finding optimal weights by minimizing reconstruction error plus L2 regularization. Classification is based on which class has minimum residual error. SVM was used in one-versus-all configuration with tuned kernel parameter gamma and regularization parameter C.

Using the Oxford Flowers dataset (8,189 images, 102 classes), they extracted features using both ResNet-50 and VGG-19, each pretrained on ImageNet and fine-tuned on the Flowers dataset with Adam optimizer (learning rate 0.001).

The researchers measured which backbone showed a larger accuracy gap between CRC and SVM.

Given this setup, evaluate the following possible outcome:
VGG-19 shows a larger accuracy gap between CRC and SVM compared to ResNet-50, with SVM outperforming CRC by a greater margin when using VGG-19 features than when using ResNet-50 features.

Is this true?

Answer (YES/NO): NO